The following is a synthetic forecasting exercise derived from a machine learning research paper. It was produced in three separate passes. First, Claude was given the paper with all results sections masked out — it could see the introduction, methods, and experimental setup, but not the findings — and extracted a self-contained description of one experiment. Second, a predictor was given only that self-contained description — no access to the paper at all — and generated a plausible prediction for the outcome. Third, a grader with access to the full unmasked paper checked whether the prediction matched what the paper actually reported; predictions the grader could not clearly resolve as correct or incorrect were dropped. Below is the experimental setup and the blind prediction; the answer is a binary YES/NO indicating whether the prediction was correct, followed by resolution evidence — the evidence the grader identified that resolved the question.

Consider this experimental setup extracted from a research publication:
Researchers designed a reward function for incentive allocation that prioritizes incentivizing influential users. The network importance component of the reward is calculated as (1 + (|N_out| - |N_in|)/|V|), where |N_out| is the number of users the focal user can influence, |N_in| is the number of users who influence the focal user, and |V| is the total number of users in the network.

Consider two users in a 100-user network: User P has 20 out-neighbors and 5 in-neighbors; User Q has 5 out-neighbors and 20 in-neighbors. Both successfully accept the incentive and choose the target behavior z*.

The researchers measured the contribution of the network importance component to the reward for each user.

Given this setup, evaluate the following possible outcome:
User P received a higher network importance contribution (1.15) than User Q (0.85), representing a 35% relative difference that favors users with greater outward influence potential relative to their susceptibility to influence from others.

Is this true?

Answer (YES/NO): YES